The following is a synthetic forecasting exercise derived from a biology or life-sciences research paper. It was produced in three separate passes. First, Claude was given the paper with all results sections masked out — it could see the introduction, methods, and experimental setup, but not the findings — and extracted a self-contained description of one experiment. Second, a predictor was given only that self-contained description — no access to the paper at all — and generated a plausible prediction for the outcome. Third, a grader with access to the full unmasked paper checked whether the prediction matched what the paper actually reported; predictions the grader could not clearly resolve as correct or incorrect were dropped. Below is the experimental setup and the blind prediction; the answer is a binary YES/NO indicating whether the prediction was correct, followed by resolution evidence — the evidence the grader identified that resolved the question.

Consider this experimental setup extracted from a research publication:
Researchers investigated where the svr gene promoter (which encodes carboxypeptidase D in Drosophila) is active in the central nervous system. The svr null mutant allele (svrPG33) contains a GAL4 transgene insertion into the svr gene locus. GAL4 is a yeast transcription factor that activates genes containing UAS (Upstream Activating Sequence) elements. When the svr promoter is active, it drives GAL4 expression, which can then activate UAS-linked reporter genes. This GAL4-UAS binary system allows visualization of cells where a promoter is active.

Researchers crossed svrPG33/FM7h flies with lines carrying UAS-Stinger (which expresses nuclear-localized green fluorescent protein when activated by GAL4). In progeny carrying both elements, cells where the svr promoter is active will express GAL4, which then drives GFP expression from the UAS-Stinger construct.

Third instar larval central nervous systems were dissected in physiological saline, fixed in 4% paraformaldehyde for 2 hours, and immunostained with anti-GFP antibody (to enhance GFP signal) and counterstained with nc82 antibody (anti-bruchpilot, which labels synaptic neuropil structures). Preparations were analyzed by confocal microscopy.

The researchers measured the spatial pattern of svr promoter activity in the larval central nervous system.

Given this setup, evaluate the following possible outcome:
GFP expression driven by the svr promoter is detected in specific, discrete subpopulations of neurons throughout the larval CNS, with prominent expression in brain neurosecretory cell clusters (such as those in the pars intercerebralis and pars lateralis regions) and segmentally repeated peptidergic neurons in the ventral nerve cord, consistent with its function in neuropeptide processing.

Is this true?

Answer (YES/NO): NO